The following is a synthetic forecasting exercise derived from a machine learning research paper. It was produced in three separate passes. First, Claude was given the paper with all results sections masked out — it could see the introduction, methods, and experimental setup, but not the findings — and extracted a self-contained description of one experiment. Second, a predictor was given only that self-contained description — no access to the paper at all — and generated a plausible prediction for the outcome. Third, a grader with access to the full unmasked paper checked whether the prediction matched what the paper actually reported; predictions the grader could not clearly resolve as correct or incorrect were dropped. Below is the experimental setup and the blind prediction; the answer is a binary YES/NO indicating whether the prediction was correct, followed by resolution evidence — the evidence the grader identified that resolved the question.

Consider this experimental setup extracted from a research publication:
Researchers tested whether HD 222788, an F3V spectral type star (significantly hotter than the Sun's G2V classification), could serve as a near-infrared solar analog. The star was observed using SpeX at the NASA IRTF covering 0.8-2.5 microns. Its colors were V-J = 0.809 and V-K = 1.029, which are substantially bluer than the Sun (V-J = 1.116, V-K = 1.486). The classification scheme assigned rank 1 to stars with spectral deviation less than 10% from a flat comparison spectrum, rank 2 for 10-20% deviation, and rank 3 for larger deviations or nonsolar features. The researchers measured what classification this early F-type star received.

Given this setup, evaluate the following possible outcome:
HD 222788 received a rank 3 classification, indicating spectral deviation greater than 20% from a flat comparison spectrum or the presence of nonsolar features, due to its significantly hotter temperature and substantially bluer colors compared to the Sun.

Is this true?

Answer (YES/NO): YES